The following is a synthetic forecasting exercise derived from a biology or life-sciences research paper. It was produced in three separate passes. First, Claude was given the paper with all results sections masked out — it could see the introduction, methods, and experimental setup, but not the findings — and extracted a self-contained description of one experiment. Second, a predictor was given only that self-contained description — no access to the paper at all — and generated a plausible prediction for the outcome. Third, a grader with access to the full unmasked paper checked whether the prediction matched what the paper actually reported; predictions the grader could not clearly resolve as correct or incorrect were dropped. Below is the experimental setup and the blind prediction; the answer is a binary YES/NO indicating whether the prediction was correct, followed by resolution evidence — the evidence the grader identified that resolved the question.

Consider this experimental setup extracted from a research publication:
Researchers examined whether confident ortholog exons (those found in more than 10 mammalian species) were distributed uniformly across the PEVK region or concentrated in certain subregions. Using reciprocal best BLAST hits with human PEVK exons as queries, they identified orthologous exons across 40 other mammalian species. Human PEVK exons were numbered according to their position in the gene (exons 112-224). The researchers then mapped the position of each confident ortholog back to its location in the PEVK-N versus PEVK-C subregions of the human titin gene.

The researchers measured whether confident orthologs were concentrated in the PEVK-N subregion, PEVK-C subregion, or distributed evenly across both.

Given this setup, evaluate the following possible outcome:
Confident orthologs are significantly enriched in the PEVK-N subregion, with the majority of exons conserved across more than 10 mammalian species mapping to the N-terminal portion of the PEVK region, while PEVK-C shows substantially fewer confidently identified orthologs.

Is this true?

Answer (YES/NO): YES